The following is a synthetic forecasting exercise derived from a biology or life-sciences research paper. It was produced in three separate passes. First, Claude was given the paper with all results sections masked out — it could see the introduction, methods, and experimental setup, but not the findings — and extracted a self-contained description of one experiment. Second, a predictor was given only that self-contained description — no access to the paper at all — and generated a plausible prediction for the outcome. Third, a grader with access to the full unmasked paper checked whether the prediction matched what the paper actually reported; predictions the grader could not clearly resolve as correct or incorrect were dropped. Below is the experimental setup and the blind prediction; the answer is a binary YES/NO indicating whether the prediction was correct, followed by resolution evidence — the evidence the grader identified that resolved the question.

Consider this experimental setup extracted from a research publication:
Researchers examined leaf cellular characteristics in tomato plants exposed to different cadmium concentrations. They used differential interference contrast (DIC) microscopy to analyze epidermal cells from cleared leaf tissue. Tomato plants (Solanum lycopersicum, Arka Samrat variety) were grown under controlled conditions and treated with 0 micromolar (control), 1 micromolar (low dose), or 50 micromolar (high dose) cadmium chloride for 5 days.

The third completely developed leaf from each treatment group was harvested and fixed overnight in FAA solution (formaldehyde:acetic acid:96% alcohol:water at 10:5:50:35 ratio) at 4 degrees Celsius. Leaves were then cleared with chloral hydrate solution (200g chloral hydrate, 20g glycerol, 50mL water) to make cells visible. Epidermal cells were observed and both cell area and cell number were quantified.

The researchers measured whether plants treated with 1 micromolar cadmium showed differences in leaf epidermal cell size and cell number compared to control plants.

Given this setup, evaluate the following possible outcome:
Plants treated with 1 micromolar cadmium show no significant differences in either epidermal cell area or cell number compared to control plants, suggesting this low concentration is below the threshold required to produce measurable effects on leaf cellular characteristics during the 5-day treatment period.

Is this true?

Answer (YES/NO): NO